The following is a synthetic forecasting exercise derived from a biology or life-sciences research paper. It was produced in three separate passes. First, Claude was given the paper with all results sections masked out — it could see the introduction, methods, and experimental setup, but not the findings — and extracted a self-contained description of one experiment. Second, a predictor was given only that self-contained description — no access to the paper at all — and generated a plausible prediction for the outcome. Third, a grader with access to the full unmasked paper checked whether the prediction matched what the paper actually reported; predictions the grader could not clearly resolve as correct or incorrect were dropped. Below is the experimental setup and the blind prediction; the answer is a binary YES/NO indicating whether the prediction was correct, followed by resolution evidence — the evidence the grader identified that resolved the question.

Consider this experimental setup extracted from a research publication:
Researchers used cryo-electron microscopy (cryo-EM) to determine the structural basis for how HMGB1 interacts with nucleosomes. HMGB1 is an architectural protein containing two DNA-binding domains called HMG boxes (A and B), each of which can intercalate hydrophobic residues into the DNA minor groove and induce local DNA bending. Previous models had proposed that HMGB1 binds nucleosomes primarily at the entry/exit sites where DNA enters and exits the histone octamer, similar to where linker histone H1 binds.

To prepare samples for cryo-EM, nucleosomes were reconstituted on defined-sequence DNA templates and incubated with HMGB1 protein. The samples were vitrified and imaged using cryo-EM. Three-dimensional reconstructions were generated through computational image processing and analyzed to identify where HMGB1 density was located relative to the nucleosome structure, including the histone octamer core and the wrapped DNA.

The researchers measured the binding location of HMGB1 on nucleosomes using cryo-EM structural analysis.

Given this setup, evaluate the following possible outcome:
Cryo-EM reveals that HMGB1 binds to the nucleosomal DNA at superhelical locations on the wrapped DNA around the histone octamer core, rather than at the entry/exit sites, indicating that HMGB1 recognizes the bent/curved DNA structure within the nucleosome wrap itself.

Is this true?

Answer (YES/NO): YES